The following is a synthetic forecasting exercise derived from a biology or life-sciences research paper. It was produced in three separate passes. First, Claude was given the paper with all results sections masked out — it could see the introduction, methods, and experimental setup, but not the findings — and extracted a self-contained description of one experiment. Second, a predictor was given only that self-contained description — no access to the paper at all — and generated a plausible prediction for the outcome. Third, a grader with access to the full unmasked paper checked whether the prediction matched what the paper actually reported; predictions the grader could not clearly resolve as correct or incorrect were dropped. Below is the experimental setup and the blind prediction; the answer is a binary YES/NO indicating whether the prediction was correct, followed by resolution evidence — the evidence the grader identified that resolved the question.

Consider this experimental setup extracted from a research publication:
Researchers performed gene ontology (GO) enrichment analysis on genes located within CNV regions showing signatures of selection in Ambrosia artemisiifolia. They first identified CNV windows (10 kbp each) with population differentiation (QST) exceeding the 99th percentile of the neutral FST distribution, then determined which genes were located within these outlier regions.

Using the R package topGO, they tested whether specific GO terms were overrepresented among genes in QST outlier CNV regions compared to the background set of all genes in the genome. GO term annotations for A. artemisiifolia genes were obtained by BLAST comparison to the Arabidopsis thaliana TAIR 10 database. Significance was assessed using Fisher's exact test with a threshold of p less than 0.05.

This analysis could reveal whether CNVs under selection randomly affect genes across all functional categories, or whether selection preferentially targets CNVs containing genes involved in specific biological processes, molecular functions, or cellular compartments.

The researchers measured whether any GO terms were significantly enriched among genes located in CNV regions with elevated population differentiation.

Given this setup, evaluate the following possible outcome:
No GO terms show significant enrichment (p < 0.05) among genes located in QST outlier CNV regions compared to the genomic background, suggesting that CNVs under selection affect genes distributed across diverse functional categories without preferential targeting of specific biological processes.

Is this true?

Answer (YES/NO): NO